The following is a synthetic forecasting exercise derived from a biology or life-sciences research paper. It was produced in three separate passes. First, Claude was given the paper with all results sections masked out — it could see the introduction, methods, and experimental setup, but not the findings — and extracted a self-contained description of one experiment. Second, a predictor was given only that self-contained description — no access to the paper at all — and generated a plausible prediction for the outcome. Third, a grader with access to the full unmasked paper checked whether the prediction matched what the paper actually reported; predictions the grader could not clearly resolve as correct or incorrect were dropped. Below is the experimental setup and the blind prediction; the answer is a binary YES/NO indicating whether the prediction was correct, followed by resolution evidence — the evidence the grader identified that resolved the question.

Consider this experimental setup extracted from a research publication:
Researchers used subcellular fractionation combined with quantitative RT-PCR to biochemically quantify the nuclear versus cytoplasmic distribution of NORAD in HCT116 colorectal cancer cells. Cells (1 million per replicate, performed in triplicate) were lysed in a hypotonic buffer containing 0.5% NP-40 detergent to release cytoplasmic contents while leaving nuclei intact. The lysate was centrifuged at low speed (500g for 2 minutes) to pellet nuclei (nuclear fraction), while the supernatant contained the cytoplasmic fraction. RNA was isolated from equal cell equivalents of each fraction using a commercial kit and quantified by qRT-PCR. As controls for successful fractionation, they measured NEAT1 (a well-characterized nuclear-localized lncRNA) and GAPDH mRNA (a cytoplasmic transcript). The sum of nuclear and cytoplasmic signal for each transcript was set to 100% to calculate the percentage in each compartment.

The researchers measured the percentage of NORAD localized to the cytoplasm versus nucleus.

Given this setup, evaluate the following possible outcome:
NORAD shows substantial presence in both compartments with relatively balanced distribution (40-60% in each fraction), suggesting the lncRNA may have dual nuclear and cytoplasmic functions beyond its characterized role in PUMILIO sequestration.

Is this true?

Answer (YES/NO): NO